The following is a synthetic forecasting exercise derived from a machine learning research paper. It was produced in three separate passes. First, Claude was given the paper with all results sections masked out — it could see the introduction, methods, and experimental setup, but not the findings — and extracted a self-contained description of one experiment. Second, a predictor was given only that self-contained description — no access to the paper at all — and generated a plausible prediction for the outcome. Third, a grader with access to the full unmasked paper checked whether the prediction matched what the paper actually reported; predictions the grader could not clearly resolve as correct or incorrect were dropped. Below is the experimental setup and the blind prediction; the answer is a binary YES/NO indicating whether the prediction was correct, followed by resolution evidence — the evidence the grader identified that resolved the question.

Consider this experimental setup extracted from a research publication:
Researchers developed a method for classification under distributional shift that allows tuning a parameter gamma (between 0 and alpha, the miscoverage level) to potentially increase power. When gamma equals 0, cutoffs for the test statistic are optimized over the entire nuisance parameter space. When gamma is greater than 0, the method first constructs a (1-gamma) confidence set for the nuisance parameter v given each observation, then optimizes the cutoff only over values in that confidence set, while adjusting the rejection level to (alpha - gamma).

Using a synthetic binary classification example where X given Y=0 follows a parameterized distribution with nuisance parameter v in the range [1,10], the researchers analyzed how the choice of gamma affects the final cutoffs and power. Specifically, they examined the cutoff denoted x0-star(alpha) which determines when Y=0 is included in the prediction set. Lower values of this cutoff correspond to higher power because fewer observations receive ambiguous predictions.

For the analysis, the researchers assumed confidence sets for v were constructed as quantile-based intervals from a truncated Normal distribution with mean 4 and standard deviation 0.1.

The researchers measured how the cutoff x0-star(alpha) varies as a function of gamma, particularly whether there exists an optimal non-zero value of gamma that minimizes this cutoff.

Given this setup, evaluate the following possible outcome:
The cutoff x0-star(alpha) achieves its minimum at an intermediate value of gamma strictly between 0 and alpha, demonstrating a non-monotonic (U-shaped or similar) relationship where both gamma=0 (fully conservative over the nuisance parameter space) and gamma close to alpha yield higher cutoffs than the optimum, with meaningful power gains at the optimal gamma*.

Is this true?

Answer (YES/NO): YES